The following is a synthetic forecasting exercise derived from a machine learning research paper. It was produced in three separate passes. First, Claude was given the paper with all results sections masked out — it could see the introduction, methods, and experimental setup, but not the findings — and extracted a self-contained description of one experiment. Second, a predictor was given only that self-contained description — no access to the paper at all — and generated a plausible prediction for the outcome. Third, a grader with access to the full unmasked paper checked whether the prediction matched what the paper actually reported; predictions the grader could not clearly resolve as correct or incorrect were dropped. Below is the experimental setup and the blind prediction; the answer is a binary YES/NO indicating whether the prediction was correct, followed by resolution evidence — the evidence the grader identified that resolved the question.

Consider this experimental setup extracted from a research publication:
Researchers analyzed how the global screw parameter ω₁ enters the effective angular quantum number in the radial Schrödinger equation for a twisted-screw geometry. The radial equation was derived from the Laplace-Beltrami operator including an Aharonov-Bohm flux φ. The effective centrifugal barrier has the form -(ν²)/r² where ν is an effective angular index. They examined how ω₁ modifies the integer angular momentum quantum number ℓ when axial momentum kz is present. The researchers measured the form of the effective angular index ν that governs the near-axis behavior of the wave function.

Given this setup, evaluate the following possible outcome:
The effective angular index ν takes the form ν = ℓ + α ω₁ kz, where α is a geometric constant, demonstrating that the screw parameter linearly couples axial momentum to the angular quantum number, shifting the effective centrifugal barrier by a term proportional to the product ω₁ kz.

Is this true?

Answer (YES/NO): NO